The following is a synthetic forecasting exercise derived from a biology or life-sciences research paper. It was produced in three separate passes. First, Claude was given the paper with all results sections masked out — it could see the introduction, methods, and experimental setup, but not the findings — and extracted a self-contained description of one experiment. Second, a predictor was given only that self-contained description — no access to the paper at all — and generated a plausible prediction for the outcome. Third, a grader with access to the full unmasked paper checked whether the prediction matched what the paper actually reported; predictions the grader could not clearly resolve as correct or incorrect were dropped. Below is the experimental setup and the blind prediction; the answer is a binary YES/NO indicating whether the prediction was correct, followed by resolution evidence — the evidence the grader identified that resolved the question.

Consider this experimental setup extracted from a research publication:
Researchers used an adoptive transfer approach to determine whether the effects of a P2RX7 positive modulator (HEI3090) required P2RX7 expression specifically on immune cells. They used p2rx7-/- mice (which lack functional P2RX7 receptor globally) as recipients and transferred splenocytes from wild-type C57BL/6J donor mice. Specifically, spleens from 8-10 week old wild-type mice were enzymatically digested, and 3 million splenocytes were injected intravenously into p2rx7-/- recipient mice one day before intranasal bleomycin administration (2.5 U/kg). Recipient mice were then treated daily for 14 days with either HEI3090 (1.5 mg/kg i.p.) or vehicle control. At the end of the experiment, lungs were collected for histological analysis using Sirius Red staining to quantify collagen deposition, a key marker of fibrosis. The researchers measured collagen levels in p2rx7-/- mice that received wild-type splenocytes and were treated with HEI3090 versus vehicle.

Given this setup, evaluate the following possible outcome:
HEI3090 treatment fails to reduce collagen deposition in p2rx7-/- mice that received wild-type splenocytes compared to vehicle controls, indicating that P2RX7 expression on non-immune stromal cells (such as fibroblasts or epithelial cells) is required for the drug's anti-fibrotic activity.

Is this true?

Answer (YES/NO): NO